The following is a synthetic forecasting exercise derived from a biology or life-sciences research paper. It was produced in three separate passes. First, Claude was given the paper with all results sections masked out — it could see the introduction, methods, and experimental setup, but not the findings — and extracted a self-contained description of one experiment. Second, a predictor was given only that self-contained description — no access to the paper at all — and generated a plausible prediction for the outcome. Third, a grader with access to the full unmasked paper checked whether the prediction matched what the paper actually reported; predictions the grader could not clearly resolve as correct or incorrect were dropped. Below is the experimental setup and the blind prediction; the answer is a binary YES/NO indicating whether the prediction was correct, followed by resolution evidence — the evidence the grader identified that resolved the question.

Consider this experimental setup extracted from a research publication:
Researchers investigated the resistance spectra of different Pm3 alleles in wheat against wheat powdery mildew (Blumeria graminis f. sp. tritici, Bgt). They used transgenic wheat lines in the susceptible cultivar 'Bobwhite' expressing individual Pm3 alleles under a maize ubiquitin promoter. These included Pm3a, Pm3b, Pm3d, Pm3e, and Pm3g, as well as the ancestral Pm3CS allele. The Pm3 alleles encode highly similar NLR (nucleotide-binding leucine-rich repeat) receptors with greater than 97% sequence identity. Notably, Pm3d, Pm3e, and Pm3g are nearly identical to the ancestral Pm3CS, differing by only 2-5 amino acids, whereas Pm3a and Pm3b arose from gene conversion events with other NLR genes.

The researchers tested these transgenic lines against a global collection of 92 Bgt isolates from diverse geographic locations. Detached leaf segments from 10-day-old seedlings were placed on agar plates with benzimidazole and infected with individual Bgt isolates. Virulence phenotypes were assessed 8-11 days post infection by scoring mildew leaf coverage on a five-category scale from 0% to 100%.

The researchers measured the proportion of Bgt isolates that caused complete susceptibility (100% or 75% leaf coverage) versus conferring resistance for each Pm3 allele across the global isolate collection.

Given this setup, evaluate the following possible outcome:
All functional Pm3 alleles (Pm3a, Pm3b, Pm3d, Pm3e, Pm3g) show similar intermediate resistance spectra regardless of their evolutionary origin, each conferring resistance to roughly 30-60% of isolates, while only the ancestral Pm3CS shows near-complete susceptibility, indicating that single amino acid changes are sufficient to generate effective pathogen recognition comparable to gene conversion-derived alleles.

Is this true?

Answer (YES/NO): NO